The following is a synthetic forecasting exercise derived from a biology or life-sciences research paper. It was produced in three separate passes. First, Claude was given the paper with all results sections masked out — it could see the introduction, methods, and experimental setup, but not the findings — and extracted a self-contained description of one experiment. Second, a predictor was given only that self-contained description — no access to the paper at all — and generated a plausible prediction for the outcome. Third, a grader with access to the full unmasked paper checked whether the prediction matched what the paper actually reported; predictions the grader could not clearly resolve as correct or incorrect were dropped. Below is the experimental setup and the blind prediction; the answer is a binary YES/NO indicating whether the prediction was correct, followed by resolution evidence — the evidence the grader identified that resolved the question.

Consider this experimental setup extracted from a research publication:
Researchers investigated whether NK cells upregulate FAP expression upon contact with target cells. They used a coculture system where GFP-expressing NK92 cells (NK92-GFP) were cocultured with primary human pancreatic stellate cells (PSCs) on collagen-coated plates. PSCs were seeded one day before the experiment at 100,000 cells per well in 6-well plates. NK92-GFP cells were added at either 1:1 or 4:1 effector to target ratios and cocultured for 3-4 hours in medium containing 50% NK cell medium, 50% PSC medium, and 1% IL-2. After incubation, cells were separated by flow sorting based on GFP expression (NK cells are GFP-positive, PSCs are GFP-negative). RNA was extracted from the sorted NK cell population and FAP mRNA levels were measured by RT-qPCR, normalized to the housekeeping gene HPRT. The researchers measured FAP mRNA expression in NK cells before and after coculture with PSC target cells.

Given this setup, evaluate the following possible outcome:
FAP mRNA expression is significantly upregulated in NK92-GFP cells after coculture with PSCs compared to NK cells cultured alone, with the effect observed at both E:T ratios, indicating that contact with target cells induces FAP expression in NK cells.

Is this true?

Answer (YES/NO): NO